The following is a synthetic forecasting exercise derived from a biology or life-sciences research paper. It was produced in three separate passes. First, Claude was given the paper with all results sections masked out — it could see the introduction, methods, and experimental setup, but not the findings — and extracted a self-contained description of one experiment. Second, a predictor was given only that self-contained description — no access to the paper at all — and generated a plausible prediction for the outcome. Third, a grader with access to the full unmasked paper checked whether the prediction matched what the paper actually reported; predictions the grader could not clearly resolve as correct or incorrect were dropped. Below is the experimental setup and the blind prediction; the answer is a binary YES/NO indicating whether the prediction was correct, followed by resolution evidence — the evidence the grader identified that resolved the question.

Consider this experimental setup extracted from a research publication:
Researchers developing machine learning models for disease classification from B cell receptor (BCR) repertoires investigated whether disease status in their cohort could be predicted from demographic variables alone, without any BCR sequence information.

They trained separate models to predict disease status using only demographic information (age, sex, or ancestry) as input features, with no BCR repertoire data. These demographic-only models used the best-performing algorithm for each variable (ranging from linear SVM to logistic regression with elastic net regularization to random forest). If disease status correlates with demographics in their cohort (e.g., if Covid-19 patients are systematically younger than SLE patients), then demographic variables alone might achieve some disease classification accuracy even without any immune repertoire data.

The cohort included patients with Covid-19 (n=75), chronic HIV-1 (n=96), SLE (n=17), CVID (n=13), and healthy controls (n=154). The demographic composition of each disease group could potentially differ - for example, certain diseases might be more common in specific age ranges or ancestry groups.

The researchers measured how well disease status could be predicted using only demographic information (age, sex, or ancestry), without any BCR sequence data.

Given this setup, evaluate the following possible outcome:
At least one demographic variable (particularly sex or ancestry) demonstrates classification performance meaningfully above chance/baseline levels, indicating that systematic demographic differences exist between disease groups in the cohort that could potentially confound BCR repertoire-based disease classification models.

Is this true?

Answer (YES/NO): YES